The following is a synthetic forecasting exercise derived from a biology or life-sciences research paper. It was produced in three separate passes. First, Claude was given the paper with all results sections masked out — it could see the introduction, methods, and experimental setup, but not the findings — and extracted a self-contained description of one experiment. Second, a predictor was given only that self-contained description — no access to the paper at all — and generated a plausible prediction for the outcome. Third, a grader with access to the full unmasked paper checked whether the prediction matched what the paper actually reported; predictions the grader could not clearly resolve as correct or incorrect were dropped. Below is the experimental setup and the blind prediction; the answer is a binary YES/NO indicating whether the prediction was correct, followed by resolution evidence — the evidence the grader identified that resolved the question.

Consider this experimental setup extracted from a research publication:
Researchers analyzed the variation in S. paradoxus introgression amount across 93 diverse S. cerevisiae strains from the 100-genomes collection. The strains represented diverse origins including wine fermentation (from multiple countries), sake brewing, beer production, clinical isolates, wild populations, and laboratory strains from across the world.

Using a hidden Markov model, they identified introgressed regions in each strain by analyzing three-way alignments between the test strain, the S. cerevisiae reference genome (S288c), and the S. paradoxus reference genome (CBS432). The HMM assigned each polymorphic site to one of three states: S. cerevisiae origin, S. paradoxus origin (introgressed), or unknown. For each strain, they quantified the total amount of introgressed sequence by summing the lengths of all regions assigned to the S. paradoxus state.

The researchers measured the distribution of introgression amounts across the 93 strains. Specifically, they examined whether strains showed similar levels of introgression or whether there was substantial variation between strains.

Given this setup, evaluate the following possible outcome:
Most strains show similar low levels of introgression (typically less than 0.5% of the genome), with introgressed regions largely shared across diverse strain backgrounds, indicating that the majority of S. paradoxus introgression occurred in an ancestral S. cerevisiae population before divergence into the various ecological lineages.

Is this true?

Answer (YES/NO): NO